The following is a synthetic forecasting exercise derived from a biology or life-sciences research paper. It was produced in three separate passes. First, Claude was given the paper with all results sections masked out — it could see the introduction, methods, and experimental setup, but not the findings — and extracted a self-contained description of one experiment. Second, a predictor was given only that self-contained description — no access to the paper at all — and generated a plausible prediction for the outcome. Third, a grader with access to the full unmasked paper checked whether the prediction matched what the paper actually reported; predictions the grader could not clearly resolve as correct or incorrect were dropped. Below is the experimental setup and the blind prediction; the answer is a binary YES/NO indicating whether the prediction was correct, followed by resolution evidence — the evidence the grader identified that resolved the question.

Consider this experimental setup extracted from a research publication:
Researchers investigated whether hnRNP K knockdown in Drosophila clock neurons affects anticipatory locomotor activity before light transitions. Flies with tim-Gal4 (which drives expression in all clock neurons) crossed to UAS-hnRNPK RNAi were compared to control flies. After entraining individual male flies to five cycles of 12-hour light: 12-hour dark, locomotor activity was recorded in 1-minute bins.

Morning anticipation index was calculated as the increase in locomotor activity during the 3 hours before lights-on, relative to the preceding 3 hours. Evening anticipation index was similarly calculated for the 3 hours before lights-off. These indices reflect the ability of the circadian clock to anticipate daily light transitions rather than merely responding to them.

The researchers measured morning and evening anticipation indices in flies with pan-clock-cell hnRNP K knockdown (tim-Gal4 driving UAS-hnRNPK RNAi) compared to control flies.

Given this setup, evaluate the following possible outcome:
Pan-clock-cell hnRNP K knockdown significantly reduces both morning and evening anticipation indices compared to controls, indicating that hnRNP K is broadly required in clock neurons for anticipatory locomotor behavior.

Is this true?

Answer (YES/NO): NO